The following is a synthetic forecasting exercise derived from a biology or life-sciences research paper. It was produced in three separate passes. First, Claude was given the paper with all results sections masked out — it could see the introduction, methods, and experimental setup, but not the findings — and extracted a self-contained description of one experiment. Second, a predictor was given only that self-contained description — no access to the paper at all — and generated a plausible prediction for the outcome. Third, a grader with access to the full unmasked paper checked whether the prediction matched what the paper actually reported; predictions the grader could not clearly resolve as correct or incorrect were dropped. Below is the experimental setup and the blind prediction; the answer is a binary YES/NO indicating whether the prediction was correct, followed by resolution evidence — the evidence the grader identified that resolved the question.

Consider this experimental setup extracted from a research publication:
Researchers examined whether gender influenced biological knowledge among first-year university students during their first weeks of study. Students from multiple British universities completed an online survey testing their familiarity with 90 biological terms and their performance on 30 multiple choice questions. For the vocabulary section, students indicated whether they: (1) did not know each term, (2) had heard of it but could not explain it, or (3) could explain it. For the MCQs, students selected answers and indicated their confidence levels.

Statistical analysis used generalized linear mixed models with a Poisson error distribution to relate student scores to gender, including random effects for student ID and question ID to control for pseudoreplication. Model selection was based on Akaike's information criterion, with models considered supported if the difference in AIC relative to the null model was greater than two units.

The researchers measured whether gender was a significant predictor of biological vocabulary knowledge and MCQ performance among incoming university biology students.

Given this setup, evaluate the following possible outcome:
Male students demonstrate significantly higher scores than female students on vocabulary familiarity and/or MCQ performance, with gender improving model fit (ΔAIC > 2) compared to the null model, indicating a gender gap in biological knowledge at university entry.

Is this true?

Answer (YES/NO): NO